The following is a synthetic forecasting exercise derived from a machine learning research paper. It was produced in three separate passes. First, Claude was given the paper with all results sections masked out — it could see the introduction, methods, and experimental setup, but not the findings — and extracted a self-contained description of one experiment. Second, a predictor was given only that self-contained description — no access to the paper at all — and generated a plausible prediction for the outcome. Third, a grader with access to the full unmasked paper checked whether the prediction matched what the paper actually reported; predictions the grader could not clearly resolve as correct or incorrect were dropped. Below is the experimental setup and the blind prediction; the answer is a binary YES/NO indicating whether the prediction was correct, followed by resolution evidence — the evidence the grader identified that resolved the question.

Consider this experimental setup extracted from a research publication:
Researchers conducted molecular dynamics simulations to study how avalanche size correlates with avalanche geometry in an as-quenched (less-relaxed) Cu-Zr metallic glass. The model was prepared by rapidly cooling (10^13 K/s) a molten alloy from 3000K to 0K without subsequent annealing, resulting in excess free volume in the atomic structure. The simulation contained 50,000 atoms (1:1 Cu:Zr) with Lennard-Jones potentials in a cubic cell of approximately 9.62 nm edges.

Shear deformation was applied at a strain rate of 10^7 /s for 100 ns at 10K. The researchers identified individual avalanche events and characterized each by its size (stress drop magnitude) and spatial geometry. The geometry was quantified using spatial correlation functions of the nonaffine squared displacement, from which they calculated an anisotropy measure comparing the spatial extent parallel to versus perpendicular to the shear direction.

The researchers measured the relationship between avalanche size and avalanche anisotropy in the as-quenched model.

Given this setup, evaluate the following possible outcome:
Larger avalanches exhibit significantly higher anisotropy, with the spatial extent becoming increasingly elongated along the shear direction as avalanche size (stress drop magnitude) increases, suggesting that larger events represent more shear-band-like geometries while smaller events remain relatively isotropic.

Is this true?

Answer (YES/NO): NO